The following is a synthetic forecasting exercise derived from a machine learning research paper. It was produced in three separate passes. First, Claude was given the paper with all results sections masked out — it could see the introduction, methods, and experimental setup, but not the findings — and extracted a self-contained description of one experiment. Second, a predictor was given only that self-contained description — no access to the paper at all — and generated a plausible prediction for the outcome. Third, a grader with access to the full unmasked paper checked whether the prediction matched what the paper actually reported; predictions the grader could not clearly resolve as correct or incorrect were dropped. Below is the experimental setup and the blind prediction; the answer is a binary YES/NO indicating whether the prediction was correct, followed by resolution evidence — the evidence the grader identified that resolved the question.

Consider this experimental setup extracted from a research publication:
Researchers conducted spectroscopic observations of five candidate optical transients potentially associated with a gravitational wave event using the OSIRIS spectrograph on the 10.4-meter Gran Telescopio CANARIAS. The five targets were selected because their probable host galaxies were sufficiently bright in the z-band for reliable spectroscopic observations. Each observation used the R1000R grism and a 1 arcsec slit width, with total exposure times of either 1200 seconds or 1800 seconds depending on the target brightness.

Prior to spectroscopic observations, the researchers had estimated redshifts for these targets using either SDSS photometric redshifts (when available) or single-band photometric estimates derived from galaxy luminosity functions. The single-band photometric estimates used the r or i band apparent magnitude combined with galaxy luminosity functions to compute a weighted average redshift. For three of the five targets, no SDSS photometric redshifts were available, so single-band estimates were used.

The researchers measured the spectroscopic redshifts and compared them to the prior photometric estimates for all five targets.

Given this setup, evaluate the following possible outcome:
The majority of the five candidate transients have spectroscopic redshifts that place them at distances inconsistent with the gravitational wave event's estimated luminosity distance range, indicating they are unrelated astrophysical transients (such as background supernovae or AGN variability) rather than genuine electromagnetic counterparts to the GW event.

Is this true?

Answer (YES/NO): YES